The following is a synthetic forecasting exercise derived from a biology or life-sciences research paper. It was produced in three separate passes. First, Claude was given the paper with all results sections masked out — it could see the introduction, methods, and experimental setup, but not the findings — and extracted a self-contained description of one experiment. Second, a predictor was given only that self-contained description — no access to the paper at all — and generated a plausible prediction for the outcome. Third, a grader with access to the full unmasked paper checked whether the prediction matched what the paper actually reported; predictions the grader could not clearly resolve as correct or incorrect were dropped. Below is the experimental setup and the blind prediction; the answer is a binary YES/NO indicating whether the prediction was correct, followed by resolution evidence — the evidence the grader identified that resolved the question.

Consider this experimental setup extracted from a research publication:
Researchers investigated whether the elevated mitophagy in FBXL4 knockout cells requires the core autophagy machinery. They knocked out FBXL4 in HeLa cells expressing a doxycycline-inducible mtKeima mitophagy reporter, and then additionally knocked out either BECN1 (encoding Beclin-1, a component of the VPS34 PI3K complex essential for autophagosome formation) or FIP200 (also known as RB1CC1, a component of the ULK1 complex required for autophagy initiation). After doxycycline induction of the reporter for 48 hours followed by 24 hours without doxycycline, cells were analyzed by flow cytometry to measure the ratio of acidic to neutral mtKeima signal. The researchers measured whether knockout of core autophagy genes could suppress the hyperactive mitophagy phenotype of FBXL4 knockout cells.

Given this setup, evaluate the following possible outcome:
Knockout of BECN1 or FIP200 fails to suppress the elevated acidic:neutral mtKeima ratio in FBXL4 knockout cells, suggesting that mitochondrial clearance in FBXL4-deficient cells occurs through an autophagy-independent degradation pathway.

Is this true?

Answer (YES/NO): NO